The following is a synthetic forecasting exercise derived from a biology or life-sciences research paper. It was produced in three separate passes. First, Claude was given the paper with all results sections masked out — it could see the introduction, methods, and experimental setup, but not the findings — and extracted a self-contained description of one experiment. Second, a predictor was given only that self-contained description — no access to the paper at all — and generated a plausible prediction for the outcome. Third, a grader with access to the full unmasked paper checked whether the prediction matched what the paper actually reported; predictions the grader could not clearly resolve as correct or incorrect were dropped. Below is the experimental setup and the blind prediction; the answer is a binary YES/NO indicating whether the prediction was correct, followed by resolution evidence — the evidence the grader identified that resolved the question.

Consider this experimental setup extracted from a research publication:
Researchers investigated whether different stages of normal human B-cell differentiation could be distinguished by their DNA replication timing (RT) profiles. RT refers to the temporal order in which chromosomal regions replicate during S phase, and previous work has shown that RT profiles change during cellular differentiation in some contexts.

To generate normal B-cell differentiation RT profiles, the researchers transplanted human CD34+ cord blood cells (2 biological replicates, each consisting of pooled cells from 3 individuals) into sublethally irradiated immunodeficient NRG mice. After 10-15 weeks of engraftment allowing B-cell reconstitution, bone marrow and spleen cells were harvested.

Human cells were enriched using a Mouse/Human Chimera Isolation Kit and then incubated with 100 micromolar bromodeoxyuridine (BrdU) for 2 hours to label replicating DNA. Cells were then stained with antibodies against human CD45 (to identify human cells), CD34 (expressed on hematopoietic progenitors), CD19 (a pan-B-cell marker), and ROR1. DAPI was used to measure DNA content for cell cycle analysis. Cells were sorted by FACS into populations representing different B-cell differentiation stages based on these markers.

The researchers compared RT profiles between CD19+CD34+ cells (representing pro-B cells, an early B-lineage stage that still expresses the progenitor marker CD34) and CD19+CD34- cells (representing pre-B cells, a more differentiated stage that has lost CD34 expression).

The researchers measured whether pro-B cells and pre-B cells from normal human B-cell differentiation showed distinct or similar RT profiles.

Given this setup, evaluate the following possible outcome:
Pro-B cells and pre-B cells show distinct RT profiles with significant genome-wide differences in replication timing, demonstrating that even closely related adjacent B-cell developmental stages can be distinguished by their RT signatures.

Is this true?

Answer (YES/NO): YES